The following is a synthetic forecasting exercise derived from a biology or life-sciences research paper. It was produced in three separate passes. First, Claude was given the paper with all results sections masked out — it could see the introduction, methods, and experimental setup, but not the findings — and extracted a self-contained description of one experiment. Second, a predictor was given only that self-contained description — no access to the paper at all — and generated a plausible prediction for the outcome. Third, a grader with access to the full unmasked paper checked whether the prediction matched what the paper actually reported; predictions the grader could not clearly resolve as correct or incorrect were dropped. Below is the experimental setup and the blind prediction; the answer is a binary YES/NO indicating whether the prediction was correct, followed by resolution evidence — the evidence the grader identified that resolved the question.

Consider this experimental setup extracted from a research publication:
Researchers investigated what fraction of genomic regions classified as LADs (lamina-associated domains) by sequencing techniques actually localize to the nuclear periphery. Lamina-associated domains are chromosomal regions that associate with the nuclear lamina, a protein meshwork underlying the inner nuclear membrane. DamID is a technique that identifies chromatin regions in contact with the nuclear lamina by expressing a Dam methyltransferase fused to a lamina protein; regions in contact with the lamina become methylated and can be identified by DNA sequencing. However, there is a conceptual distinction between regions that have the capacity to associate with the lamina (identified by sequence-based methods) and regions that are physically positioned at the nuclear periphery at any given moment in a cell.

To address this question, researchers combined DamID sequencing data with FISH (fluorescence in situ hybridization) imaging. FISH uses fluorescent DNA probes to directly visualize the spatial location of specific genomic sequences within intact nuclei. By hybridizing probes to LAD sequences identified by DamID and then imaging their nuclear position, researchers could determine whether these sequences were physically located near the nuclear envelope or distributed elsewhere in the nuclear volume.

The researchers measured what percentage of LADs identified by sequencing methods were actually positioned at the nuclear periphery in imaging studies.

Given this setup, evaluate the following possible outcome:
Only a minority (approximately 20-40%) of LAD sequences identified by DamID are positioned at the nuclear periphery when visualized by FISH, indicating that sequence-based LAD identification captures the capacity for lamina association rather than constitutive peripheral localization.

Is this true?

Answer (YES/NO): YES